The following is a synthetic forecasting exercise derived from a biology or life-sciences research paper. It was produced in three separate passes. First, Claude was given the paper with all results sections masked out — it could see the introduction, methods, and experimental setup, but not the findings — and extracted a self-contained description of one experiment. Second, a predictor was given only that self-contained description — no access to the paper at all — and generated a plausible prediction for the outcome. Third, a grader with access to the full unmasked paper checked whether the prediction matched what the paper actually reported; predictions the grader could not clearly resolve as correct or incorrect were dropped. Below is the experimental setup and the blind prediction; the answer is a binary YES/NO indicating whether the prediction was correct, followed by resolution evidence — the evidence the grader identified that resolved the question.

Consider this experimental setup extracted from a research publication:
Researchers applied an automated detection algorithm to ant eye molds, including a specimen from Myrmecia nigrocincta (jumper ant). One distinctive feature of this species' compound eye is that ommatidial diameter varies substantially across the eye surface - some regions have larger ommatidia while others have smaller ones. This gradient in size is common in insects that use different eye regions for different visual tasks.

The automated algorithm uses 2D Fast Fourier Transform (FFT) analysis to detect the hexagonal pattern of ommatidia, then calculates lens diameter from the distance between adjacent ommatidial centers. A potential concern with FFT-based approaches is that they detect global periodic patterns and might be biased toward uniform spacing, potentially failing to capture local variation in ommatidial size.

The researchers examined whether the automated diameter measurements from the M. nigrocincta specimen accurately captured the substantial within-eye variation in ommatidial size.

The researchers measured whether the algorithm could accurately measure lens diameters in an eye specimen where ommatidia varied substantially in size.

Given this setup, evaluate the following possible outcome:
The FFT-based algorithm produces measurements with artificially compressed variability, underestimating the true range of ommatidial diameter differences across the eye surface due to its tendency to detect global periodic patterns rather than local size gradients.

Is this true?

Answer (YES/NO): NO